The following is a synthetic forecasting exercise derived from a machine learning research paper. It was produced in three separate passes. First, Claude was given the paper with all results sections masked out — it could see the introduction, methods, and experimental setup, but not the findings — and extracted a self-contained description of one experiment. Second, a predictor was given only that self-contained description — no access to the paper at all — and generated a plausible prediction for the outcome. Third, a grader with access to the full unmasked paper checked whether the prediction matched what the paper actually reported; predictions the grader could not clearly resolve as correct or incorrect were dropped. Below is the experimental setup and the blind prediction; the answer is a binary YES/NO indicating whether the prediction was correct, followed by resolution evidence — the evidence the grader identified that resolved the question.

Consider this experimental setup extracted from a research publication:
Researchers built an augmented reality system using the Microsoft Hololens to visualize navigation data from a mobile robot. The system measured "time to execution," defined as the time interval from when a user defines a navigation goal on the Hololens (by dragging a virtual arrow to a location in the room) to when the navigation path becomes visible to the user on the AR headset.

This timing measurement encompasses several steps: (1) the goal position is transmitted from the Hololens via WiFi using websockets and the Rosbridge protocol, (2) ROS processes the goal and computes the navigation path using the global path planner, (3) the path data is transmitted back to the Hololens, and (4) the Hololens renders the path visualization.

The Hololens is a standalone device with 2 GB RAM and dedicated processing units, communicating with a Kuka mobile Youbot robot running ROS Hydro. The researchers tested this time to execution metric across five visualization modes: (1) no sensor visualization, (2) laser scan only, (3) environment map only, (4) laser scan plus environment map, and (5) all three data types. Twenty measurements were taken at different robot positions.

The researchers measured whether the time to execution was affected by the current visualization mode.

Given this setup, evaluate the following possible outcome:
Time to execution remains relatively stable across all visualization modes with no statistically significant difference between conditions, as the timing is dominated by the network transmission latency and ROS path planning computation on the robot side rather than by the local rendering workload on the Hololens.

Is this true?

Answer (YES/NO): NO